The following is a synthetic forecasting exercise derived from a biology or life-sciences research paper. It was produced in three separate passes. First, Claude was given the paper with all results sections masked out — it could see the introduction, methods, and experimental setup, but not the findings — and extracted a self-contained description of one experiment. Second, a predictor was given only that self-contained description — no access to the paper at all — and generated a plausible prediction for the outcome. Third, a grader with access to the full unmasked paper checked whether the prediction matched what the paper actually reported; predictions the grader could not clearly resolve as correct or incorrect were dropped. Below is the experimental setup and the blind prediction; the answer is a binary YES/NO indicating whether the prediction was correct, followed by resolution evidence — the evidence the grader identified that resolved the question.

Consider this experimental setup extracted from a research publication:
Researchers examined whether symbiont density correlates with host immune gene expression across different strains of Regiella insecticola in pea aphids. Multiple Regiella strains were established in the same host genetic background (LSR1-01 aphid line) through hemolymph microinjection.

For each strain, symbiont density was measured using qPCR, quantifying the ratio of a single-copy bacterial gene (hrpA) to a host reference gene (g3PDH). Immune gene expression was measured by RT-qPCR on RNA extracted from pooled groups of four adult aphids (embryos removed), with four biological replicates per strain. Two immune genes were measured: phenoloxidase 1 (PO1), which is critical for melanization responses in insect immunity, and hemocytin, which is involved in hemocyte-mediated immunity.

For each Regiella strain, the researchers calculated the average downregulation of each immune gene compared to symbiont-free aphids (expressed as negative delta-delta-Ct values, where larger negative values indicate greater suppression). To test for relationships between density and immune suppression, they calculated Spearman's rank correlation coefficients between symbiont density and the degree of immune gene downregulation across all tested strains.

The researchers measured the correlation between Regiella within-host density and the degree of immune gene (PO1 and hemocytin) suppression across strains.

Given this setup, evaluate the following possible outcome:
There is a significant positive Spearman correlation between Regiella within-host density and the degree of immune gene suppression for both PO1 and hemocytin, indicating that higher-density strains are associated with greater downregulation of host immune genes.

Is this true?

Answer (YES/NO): NO